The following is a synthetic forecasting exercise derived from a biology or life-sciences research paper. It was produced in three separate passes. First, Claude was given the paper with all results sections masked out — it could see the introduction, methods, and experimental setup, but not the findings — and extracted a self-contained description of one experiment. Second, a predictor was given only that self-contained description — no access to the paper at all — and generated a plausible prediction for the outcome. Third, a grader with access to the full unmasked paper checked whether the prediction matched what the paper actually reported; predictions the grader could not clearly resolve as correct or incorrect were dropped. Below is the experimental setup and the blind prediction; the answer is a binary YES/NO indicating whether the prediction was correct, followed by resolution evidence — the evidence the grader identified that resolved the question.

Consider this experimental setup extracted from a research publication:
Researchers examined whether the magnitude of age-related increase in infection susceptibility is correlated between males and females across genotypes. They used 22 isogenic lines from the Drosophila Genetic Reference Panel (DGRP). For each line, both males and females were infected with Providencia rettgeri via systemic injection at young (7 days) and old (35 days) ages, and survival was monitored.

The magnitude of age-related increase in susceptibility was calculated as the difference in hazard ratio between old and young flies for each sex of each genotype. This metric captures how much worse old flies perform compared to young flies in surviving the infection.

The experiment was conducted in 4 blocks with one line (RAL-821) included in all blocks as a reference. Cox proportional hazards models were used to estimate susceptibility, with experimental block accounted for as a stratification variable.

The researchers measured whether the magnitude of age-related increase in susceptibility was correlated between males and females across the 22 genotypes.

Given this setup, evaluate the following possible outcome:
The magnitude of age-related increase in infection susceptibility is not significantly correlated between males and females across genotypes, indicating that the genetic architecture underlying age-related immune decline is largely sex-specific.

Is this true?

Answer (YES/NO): NO